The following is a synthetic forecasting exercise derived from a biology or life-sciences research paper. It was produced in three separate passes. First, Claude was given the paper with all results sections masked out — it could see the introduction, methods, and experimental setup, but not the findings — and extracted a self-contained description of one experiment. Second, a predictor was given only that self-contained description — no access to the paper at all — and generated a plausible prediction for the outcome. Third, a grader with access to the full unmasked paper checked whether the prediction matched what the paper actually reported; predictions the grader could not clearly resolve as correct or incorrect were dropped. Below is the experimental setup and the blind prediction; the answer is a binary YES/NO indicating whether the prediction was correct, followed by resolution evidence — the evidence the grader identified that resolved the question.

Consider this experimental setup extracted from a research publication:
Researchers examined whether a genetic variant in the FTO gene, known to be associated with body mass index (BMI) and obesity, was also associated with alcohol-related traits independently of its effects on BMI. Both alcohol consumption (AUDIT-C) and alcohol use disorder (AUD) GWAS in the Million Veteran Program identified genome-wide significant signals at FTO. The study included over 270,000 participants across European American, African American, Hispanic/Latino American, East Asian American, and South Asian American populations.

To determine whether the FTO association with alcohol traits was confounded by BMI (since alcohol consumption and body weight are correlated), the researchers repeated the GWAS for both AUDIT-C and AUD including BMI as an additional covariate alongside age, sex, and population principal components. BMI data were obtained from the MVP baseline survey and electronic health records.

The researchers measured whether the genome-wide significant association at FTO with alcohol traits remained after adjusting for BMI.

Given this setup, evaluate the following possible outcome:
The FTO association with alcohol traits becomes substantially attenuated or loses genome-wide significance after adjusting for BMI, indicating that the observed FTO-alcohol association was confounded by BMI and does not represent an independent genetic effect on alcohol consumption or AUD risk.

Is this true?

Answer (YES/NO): YES